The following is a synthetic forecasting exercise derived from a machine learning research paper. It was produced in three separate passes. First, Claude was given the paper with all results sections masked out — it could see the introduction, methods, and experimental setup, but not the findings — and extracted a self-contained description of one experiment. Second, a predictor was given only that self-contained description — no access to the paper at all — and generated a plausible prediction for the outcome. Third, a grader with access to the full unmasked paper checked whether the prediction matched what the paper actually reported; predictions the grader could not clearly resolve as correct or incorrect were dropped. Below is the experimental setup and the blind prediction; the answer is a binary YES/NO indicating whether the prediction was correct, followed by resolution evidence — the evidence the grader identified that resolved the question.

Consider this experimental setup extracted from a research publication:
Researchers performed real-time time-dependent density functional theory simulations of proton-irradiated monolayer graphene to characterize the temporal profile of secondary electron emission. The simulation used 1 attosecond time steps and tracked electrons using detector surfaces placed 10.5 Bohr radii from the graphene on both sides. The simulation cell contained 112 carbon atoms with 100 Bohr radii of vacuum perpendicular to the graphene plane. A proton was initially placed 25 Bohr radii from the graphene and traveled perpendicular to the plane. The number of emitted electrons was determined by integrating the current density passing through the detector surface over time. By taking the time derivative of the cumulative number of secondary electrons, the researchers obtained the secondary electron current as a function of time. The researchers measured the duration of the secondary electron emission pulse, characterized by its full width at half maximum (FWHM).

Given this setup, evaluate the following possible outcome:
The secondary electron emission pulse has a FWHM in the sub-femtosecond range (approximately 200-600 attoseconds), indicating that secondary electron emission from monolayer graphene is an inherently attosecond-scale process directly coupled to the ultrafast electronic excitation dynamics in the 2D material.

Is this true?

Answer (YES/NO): NO